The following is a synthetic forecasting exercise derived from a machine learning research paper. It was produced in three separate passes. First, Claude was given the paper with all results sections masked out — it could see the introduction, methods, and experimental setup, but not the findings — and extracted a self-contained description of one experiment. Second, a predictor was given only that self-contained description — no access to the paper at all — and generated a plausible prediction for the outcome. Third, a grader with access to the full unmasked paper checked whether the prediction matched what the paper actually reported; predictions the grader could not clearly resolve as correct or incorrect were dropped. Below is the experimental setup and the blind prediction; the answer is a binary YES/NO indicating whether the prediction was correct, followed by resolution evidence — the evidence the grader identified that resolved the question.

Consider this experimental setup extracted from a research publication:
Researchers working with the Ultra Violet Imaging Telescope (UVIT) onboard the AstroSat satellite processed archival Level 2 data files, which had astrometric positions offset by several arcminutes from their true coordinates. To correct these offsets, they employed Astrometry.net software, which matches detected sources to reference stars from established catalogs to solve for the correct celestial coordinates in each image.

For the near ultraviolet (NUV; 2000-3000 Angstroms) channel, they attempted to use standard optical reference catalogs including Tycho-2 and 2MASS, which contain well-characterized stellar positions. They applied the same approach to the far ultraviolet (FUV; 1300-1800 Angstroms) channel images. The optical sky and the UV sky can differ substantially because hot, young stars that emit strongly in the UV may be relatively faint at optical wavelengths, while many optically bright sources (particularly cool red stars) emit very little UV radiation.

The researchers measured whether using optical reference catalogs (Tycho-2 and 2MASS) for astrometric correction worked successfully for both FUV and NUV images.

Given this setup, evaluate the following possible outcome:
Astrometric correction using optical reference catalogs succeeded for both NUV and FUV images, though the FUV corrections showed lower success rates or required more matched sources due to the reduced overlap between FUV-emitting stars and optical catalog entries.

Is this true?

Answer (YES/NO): NO